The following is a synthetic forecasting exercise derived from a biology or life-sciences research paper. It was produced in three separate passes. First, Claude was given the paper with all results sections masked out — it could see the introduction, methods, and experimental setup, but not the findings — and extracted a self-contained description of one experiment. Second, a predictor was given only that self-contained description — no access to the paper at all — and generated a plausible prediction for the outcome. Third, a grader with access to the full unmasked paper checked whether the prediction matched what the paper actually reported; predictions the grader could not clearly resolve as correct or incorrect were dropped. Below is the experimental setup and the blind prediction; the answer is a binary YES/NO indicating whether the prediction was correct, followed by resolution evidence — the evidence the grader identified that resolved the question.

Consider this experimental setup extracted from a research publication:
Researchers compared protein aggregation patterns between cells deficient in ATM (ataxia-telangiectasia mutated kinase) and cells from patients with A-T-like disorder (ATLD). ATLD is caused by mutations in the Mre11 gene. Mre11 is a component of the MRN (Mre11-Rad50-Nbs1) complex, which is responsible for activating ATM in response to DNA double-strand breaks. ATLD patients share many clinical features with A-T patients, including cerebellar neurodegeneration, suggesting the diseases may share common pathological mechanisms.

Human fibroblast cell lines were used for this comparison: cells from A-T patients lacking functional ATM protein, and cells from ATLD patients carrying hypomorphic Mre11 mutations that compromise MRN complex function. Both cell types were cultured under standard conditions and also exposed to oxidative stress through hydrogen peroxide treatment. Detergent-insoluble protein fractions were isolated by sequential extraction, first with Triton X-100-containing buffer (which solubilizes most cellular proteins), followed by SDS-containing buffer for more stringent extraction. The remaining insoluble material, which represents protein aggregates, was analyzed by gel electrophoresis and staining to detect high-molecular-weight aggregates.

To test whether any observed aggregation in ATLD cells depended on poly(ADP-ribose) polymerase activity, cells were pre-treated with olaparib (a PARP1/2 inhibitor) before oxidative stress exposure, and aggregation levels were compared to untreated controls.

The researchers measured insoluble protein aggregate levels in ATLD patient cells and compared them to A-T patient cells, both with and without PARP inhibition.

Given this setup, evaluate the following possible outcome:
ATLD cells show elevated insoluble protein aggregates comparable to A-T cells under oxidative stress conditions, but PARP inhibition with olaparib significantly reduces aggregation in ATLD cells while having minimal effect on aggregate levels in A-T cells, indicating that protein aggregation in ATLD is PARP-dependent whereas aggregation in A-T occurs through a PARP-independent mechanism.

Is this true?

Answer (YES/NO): NO